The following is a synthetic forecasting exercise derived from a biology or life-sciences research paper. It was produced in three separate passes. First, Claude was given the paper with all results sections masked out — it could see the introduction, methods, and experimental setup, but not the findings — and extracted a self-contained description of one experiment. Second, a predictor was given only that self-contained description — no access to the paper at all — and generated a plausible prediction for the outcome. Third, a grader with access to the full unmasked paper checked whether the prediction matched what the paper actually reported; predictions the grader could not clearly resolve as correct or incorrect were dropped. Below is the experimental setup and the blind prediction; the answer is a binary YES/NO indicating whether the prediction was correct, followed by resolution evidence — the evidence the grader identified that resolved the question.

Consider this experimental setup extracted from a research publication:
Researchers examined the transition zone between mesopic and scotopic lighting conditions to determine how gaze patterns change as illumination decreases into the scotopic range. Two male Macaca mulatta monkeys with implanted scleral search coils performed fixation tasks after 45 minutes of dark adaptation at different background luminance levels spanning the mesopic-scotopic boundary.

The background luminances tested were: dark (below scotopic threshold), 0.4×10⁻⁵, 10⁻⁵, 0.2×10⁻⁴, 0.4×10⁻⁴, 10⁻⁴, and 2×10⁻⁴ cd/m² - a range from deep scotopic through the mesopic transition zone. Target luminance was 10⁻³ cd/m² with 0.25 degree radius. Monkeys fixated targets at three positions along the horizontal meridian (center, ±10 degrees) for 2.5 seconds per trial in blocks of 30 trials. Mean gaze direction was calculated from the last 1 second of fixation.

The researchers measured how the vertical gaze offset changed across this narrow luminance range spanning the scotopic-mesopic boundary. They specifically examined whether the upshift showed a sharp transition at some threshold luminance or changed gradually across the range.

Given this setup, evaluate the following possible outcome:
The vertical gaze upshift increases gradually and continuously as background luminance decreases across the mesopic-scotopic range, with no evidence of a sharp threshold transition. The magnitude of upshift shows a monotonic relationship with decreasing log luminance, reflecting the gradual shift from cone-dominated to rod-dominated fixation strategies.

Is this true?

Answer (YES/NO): YES